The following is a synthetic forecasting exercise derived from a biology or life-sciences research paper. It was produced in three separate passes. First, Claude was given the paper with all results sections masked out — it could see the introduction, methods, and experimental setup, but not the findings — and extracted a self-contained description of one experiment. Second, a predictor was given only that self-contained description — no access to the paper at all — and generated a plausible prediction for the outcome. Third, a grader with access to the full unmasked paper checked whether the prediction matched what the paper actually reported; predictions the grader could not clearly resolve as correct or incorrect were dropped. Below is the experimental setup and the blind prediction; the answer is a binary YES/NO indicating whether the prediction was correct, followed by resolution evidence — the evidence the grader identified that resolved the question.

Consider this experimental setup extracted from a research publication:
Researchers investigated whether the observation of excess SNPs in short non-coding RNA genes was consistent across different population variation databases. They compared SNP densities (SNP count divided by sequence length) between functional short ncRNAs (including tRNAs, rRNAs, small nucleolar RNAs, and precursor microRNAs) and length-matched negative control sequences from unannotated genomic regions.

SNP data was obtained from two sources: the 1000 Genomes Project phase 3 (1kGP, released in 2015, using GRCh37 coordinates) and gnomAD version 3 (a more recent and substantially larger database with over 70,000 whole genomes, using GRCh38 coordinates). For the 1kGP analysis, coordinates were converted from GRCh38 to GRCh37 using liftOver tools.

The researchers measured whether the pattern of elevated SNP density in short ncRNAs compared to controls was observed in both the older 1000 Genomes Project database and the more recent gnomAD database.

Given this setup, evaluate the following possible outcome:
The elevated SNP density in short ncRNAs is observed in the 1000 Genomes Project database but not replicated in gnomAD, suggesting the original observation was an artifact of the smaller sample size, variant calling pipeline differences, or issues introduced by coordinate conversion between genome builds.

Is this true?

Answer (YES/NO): NO